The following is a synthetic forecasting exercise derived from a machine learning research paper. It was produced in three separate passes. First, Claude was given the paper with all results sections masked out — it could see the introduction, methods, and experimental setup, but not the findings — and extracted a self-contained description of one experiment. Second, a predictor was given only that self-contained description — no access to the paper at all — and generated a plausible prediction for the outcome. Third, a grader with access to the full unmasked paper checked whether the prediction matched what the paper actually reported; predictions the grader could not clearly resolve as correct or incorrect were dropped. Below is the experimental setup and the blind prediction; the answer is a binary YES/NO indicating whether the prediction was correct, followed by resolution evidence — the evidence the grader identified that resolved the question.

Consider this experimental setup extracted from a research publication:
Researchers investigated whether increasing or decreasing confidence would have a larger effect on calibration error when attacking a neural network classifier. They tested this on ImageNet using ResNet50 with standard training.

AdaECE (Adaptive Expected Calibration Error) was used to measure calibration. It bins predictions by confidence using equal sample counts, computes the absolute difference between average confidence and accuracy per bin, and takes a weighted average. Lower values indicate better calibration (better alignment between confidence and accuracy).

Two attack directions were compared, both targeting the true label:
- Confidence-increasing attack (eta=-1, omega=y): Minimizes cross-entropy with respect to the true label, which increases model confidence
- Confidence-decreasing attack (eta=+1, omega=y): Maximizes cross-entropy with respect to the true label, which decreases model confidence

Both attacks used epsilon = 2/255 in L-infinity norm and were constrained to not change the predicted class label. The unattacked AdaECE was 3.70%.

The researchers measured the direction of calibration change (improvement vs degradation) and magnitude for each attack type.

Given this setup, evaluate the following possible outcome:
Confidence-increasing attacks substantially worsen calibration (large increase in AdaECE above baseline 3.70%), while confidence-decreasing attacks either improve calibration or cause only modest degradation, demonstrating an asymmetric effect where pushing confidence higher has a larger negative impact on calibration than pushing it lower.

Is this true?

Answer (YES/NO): NO